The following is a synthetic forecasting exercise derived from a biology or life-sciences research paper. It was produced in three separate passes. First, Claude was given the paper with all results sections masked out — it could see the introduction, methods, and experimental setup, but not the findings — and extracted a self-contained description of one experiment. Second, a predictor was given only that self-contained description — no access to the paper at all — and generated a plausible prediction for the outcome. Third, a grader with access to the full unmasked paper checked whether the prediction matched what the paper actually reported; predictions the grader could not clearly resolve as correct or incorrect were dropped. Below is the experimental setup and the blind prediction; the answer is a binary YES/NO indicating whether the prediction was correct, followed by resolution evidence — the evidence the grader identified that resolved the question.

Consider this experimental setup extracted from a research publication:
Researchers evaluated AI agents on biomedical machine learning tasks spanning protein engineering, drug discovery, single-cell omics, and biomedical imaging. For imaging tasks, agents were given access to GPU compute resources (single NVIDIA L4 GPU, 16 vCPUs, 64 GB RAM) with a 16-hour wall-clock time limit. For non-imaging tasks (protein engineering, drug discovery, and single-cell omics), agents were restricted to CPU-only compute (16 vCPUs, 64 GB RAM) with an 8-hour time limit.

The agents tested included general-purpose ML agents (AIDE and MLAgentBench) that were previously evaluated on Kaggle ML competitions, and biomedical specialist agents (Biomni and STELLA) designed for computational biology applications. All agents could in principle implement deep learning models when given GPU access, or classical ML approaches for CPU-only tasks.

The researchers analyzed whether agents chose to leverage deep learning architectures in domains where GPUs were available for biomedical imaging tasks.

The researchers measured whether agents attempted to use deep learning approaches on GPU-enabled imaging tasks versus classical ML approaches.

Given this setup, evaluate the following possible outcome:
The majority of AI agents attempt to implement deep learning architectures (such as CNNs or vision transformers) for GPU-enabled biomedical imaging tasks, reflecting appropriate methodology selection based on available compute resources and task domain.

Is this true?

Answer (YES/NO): NO